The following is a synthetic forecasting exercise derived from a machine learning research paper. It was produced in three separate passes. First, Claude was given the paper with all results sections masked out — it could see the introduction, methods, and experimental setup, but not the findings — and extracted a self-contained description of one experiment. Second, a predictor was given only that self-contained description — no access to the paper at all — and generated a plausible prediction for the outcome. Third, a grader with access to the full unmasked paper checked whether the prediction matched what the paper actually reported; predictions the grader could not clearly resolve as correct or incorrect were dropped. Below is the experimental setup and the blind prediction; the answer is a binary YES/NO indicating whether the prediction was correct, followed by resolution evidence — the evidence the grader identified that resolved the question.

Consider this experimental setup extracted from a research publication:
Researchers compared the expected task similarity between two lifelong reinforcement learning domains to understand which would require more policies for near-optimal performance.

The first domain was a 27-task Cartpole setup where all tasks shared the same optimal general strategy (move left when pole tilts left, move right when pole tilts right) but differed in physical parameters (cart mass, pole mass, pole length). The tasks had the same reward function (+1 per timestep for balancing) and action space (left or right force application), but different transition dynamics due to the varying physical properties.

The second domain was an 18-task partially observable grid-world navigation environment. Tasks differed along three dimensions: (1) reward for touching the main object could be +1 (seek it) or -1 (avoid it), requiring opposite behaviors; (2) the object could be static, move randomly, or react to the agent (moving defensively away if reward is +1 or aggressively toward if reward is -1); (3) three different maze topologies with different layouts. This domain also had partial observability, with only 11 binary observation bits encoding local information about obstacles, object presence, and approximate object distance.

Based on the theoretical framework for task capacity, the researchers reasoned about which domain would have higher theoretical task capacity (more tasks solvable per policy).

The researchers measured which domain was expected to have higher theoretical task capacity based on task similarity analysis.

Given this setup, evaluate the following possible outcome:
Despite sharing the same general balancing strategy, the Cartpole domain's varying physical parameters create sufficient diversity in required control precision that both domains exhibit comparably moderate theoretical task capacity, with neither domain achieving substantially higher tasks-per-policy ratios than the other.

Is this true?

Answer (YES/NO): NO